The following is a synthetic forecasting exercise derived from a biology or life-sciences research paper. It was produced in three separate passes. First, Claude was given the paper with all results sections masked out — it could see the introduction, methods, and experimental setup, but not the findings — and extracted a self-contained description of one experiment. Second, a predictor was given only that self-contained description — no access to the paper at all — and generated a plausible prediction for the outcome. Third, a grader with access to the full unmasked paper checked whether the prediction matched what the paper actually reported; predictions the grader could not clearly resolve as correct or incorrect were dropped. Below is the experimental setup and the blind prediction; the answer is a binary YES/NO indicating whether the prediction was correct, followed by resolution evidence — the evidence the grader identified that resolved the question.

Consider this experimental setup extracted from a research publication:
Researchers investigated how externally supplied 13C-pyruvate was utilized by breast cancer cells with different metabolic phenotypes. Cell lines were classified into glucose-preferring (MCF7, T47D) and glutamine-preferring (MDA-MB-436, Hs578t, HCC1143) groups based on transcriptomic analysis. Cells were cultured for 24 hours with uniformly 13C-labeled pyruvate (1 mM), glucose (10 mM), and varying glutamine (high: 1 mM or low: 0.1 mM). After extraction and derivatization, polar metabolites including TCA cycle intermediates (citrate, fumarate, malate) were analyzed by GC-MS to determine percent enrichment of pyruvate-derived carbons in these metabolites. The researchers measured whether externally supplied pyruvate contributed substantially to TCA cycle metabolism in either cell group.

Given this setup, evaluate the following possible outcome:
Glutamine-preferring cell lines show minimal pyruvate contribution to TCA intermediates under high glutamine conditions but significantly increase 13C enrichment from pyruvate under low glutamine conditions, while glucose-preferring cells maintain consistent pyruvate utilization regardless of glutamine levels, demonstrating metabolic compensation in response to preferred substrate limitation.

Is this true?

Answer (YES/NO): NO